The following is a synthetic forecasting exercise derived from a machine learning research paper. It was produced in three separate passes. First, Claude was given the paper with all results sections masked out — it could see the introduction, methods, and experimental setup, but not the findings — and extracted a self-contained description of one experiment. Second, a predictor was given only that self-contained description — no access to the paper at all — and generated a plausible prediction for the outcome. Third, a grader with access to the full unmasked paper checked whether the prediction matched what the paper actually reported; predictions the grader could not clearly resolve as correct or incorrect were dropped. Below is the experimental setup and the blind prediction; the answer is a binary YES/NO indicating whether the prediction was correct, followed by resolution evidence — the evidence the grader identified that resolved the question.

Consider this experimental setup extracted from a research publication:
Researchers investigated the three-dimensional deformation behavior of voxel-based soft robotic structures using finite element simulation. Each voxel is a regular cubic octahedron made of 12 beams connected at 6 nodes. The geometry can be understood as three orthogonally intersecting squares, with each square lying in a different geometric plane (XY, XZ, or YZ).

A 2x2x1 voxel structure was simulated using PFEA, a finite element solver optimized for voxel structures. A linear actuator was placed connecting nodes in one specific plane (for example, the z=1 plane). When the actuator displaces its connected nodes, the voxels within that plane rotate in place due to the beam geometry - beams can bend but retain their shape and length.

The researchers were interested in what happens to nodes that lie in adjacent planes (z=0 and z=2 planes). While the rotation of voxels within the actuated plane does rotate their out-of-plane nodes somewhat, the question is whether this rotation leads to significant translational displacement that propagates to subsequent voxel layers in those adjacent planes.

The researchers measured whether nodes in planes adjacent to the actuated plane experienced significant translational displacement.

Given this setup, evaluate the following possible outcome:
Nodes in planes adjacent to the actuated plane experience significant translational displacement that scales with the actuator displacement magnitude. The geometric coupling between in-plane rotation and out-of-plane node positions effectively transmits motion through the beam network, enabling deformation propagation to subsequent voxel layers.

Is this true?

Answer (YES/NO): NO